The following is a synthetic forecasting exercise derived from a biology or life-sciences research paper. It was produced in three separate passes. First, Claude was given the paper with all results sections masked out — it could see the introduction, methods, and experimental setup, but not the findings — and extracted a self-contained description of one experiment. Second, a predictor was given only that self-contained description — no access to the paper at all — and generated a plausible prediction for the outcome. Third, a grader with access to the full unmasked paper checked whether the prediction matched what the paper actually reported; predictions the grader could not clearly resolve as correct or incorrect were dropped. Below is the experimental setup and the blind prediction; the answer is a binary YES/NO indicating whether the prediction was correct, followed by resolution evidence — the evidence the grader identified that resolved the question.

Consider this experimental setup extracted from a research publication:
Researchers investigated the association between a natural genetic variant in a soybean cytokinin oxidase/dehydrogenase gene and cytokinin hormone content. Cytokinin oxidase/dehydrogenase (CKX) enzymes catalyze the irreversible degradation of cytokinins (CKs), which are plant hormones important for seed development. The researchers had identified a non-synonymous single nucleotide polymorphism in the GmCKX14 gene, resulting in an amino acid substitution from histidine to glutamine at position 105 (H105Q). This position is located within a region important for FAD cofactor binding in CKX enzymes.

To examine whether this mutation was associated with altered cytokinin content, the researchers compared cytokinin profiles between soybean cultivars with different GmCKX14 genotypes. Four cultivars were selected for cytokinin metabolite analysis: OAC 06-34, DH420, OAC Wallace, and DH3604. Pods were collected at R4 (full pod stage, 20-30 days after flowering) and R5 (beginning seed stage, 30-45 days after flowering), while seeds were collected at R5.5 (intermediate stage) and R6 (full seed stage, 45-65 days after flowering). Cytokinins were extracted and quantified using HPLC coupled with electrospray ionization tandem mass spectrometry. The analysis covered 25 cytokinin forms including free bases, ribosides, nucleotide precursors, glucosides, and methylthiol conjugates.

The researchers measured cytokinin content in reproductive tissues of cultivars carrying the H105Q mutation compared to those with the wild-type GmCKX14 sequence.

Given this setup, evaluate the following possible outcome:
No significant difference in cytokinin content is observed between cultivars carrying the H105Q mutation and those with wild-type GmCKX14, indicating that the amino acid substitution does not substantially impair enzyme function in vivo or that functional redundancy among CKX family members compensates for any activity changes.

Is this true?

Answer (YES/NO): NO